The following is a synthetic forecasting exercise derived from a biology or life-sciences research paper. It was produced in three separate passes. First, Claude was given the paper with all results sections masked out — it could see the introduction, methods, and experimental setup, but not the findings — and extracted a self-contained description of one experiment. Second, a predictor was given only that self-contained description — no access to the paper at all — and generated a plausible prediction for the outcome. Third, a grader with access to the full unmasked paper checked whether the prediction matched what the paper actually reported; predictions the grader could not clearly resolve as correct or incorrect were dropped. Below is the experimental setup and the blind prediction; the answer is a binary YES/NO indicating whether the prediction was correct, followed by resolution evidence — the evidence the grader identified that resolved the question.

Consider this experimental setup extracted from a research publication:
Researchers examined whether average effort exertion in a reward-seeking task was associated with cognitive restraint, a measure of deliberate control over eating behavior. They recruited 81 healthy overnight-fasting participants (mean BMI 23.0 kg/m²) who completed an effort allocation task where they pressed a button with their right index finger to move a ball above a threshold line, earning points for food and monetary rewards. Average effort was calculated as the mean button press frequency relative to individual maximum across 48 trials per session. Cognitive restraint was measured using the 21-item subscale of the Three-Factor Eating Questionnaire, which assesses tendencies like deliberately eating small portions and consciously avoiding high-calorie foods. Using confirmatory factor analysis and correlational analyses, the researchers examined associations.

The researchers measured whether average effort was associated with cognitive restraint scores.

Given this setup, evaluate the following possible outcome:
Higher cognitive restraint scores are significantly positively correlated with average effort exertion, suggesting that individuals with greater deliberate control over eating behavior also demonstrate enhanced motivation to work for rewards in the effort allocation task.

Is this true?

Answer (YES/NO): NO